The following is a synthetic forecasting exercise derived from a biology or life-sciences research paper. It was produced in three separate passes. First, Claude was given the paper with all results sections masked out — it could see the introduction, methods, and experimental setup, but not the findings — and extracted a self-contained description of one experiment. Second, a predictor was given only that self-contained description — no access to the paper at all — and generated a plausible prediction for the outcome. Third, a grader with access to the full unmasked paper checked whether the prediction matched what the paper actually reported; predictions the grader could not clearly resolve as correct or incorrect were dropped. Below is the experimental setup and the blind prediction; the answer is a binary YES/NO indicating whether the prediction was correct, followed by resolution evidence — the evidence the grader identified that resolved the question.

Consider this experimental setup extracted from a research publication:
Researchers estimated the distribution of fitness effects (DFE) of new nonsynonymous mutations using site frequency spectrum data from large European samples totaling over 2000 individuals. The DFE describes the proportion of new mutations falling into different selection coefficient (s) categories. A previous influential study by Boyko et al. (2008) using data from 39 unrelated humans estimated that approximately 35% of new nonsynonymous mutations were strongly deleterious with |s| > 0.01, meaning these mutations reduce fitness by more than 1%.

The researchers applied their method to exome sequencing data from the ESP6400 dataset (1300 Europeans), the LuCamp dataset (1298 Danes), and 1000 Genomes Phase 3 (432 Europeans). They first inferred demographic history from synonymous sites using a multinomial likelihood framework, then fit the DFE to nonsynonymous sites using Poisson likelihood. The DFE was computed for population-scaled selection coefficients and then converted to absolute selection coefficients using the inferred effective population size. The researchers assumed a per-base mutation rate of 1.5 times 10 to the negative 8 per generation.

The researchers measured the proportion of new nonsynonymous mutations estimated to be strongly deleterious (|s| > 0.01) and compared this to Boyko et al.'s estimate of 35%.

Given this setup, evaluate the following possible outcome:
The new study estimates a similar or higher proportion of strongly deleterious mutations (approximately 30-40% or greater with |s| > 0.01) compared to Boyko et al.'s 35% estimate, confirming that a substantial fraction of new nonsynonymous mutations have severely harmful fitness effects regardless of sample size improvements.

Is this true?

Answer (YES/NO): NO